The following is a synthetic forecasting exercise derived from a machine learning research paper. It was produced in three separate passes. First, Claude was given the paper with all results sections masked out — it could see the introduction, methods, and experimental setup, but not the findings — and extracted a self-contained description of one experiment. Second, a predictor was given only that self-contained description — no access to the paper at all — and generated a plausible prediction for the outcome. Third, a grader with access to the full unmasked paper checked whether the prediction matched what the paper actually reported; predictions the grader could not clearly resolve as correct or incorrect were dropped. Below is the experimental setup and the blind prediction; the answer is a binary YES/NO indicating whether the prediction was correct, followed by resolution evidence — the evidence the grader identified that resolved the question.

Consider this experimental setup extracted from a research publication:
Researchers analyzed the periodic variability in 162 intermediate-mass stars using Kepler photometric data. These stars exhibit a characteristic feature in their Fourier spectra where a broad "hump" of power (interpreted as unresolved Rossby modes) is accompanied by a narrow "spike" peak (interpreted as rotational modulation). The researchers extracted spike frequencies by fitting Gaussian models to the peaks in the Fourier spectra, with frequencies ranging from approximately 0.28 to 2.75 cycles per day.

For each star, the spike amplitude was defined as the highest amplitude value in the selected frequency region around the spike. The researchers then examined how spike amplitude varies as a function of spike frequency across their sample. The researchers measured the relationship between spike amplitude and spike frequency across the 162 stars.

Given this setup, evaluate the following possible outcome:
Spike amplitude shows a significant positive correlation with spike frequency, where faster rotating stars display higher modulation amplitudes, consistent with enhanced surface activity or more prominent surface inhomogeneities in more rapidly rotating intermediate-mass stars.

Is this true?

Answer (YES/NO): NO